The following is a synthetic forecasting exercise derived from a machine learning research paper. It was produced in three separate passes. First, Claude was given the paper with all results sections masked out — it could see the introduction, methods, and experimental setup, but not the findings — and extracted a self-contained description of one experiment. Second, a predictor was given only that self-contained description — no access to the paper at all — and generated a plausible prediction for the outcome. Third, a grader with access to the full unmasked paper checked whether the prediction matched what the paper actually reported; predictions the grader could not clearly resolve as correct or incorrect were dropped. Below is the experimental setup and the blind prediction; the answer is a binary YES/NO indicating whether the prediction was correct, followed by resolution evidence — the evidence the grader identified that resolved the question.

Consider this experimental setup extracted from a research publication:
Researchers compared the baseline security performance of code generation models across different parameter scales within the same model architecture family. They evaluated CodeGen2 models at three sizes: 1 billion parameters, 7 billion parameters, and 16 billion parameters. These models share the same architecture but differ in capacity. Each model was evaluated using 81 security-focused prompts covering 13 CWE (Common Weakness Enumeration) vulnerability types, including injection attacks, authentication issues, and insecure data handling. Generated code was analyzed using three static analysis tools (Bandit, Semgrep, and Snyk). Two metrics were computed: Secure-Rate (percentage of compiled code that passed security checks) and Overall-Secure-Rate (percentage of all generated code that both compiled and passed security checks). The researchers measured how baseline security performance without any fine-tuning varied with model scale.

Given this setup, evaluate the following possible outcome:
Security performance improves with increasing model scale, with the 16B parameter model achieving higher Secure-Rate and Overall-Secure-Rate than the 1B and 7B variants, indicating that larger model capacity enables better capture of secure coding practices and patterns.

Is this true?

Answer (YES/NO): NO